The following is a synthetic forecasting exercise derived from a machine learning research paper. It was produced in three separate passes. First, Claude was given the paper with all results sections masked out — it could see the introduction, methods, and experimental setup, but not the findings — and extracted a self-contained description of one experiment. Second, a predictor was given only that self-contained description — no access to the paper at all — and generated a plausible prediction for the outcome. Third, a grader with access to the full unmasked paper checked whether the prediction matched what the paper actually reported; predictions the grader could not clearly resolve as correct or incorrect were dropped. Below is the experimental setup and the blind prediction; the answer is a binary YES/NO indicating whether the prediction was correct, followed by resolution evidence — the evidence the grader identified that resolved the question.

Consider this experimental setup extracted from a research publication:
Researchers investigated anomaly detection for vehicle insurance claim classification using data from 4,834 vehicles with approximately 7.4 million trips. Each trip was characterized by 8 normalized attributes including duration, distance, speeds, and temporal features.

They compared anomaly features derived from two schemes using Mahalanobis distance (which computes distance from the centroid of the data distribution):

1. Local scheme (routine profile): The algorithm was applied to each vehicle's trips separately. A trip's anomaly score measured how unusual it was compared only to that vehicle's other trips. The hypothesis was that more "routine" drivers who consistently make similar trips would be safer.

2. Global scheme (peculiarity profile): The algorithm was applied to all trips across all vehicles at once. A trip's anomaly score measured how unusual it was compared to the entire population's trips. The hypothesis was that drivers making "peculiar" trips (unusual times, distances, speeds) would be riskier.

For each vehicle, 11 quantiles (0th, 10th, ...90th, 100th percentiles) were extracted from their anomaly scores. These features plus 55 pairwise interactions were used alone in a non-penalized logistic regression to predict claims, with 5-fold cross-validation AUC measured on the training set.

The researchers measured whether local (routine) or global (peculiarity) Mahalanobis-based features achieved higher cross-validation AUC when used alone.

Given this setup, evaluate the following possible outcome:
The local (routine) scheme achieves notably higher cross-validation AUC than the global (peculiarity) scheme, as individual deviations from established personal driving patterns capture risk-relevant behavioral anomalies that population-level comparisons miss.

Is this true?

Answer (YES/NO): NO